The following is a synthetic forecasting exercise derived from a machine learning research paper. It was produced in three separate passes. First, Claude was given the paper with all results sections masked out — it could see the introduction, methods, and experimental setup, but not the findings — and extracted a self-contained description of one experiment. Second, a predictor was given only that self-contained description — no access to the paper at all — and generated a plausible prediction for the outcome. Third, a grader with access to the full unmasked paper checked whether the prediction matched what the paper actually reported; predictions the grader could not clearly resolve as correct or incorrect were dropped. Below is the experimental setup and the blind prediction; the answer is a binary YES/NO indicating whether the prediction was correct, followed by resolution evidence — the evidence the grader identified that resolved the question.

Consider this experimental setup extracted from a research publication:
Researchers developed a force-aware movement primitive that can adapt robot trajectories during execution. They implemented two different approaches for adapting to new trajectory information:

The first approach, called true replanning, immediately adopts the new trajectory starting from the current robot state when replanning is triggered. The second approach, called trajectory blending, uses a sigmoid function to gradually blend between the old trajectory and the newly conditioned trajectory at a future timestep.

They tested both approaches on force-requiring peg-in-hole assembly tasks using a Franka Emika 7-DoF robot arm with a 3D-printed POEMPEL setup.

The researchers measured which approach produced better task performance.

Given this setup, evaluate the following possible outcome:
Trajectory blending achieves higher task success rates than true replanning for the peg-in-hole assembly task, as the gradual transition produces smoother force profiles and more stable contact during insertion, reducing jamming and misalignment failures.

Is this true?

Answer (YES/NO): YES